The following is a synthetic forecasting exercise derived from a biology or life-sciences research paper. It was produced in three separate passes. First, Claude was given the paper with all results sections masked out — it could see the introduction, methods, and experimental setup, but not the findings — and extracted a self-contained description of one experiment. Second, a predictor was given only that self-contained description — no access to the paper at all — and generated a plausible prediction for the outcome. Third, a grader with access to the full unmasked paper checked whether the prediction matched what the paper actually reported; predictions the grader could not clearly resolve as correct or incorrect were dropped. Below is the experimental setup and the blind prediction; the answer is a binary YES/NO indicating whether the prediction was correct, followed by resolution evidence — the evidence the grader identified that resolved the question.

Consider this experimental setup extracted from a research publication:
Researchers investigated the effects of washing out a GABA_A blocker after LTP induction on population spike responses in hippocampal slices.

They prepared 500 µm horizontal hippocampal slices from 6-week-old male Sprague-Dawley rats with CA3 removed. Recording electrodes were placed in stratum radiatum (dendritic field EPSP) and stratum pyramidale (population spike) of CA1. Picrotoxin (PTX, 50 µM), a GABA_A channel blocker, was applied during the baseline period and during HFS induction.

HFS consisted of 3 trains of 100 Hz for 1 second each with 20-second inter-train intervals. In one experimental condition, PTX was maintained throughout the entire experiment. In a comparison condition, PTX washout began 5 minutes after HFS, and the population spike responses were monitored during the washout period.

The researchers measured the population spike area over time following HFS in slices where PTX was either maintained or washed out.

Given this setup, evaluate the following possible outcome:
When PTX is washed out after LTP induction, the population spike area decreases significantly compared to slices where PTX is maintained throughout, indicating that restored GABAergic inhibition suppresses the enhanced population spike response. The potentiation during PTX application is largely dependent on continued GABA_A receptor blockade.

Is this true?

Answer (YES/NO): NO